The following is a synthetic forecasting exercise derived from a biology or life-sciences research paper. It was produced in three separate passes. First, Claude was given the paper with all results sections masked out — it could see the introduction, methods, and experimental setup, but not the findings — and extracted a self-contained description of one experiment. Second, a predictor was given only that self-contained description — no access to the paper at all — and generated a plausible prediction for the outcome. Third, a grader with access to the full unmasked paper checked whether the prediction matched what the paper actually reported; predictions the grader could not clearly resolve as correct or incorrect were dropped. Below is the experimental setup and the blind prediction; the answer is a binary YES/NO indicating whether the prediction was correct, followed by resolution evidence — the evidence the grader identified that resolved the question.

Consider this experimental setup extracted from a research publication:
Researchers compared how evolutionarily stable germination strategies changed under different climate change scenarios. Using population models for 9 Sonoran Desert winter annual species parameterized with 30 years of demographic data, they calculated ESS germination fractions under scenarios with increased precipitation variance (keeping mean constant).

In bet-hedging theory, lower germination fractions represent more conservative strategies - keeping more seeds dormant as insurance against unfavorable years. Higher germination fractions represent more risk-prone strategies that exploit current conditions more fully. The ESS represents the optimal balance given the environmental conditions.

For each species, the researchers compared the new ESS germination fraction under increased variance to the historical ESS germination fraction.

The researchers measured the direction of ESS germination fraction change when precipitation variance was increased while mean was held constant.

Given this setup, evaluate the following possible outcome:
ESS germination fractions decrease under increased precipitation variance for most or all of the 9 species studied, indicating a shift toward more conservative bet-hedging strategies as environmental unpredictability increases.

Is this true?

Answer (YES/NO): YES